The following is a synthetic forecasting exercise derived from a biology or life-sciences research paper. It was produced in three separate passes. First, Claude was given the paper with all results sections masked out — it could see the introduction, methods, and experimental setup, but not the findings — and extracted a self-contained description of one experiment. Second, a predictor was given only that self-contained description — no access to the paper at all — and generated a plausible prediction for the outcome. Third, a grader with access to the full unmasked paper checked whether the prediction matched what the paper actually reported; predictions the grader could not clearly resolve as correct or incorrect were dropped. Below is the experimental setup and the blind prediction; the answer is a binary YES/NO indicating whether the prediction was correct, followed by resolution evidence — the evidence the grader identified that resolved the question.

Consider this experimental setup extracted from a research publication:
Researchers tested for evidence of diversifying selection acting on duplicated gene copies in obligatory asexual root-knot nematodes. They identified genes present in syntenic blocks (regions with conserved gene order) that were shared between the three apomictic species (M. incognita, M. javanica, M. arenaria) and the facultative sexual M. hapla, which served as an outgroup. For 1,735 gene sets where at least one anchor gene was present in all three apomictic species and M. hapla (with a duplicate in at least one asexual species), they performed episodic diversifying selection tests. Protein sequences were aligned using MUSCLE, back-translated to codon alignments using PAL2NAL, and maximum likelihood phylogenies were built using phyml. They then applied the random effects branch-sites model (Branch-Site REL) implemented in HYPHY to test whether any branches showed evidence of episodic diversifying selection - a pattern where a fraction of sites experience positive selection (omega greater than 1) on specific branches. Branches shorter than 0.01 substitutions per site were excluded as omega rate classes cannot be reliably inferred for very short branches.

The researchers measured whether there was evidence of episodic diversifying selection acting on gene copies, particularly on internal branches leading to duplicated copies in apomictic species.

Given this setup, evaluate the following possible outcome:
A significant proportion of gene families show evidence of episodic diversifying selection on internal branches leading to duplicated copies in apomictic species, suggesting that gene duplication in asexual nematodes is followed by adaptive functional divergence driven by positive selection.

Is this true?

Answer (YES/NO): NO